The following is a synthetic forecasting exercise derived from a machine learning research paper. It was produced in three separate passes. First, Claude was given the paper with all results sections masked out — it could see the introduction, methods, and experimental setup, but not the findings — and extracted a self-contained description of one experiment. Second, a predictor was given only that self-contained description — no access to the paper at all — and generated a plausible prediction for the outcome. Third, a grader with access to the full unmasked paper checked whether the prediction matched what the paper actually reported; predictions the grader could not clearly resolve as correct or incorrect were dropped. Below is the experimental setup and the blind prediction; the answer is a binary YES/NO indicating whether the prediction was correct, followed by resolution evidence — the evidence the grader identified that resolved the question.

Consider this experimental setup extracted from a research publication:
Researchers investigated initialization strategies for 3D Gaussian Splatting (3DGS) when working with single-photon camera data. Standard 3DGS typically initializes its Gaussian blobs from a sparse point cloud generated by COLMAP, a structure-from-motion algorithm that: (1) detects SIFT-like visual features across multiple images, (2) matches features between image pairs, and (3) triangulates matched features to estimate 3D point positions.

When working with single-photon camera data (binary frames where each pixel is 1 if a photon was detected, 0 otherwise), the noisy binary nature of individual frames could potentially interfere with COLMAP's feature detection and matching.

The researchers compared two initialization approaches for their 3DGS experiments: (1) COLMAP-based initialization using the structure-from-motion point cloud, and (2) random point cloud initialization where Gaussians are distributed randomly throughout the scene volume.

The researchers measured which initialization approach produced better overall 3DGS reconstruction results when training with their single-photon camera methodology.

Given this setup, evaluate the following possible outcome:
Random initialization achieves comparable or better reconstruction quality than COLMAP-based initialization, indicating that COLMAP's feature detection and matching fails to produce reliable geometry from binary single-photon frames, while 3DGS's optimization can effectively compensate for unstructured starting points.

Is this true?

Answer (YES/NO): NO